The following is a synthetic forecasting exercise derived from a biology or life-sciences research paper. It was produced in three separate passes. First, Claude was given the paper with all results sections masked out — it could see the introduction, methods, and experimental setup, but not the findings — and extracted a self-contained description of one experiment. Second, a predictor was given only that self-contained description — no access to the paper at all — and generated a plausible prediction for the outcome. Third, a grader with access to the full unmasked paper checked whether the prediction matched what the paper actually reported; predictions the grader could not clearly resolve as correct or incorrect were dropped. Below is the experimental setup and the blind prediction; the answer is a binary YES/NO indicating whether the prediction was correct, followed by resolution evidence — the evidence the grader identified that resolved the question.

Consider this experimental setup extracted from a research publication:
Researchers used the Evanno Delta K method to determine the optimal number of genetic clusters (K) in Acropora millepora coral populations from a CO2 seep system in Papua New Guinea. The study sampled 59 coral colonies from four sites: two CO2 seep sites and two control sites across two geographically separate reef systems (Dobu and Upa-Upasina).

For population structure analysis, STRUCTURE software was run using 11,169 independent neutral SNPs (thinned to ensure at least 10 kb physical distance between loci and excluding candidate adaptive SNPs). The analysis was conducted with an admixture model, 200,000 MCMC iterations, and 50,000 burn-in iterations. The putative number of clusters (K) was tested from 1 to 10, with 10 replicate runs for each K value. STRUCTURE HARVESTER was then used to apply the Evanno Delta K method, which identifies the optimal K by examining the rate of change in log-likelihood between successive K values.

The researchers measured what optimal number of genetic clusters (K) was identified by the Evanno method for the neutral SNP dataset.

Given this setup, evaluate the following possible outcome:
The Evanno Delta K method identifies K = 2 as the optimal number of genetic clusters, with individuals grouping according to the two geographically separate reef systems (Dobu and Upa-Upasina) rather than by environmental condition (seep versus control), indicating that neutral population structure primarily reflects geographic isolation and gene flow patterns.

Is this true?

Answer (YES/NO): NO